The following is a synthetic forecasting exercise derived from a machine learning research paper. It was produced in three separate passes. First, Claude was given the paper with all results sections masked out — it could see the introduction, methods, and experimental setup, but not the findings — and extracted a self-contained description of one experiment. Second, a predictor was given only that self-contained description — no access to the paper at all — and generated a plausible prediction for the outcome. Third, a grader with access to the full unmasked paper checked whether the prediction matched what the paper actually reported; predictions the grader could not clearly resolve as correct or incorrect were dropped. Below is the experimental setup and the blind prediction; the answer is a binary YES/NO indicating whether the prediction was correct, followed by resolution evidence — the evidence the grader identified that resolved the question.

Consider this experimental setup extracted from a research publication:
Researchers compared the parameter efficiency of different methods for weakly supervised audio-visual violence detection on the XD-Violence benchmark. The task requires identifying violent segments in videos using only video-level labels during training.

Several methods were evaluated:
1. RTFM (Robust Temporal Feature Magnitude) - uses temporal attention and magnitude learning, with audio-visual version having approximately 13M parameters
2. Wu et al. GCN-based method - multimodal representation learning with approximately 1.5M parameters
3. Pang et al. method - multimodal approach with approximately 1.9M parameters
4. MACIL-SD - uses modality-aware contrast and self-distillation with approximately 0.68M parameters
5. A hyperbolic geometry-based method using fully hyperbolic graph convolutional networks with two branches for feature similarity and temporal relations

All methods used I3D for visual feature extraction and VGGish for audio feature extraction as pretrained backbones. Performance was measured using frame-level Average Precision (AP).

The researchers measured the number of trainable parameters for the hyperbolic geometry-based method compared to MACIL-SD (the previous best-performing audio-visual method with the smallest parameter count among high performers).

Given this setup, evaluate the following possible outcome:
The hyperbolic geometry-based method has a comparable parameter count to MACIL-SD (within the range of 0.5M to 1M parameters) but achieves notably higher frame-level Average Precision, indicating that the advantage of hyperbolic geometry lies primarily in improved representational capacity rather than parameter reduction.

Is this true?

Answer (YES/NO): YES